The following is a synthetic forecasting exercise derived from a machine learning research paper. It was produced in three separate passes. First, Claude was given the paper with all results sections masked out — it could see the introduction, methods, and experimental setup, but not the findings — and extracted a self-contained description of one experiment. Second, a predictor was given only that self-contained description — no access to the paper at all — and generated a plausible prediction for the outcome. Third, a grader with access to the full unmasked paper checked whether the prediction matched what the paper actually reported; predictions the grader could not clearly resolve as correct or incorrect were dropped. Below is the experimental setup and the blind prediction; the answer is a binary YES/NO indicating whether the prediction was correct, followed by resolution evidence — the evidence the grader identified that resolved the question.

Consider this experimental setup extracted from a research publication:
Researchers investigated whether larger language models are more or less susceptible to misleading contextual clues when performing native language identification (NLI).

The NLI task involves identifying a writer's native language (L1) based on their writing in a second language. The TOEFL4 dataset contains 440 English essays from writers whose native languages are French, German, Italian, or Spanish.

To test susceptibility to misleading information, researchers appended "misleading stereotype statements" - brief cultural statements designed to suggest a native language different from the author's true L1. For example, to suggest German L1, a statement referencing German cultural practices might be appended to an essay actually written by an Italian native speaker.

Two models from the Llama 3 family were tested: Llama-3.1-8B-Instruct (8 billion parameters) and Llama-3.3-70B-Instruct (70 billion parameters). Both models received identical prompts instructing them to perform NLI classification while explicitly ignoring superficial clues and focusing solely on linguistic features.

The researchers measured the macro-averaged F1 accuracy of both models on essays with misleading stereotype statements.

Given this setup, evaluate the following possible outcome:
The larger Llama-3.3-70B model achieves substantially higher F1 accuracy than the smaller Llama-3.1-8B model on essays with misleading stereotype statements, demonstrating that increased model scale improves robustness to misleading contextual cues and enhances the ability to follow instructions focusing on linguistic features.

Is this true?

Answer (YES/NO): NO